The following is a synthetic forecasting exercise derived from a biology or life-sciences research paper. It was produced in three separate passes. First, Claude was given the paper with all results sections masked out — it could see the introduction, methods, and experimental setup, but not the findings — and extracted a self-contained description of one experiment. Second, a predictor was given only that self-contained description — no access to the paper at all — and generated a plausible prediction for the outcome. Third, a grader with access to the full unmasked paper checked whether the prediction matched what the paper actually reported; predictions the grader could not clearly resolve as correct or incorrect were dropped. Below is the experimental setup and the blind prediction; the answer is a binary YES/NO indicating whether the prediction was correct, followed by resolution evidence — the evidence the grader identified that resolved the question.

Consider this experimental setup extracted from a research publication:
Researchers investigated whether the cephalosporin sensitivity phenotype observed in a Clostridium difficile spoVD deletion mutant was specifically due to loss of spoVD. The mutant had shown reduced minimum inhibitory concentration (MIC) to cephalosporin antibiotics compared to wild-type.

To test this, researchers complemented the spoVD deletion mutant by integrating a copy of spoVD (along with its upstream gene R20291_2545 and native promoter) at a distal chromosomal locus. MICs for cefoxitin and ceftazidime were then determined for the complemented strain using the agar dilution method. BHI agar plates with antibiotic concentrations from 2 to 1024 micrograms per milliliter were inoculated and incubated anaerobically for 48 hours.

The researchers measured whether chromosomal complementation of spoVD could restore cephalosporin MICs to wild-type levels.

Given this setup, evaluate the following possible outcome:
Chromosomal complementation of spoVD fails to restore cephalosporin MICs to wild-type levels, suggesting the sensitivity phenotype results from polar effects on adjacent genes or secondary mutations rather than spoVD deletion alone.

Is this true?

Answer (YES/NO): NO